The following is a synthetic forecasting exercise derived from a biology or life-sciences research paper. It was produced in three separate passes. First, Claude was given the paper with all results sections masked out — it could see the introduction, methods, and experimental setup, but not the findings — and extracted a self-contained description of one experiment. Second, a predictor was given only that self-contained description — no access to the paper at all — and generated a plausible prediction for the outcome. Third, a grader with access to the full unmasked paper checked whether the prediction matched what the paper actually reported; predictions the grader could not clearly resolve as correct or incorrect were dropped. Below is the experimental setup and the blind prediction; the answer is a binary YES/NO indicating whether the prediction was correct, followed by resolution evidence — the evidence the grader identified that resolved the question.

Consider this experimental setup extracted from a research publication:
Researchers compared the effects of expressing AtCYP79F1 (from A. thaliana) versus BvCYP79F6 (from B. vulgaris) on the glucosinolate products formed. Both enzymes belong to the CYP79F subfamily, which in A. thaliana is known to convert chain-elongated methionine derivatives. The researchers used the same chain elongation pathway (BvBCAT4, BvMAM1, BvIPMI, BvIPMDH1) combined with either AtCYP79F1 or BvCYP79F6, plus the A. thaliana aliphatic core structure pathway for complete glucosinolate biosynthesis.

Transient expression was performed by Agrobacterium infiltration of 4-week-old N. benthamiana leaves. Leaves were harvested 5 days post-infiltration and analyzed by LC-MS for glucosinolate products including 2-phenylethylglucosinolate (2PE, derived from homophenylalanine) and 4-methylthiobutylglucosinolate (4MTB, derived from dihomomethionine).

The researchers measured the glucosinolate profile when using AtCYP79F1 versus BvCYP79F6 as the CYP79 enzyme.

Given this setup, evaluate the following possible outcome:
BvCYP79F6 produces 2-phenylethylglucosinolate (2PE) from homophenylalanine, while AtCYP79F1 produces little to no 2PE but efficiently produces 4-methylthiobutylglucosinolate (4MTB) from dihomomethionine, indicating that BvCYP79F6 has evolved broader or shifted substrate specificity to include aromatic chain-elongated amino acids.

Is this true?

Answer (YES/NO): NO